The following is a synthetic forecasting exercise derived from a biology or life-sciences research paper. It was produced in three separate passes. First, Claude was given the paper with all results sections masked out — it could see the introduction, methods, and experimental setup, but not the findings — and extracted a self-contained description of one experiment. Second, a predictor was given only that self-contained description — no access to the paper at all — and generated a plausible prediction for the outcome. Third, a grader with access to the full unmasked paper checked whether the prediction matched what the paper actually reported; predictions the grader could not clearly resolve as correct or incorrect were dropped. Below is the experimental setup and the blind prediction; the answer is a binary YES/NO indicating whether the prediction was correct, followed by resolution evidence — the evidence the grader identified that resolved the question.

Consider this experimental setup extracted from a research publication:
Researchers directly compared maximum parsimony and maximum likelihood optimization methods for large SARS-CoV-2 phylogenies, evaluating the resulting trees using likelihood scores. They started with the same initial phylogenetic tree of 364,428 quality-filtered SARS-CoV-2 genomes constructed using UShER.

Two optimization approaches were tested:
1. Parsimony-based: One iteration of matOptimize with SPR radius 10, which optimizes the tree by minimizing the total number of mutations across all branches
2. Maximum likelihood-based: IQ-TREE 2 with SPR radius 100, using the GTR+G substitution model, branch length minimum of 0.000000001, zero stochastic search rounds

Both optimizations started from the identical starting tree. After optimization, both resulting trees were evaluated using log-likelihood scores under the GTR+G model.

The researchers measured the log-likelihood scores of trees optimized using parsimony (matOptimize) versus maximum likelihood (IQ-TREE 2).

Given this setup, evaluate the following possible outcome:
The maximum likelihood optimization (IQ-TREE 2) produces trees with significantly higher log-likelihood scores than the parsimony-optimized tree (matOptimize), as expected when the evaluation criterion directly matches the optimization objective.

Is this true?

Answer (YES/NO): NO